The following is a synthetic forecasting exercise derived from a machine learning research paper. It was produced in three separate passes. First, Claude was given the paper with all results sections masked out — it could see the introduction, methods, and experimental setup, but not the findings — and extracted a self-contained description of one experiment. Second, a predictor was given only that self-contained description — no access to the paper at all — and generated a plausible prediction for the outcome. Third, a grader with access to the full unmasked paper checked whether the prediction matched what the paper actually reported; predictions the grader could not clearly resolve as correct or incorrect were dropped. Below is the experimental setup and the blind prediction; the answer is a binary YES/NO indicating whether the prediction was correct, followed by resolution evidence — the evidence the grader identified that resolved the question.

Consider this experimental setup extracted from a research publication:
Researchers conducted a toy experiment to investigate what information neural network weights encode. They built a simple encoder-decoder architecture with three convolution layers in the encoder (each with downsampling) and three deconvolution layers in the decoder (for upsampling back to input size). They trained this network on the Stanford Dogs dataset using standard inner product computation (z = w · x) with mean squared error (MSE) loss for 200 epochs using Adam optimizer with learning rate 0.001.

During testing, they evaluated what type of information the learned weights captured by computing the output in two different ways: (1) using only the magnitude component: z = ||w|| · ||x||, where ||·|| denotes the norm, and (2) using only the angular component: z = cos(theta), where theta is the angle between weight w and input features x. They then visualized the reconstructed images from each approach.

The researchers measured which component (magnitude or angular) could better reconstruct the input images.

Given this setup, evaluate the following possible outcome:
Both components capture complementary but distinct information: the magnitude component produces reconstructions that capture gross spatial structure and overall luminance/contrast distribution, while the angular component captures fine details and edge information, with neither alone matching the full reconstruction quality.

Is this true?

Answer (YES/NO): NO